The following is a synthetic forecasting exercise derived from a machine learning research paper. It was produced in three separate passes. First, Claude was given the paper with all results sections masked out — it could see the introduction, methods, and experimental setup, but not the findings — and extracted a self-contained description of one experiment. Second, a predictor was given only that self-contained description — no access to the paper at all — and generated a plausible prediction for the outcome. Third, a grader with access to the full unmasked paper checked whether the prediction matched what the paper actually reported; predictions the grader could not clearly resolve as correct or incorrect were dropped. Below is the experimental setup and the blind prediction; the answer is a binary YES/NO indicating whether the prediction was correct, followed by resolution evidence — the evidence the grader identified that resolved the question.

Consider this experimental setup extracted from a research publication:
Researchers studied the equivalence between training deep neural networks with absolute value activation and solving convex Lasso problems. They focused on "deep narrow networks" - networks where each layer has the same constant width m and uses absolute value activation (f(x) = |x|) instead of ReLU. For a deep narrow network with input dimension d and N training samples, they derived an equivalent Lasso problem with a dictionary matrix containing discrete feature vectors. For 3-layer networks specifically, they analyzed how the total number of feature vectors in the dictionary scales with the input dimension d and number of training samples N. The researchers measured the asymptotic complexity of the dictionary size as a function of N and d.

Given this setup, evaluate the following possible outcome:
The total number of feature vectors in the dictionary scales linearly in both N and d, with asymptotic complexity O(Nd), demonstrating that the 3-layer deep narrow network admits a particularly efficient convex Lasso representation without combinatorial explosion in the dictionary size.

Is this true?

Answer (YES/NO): NO